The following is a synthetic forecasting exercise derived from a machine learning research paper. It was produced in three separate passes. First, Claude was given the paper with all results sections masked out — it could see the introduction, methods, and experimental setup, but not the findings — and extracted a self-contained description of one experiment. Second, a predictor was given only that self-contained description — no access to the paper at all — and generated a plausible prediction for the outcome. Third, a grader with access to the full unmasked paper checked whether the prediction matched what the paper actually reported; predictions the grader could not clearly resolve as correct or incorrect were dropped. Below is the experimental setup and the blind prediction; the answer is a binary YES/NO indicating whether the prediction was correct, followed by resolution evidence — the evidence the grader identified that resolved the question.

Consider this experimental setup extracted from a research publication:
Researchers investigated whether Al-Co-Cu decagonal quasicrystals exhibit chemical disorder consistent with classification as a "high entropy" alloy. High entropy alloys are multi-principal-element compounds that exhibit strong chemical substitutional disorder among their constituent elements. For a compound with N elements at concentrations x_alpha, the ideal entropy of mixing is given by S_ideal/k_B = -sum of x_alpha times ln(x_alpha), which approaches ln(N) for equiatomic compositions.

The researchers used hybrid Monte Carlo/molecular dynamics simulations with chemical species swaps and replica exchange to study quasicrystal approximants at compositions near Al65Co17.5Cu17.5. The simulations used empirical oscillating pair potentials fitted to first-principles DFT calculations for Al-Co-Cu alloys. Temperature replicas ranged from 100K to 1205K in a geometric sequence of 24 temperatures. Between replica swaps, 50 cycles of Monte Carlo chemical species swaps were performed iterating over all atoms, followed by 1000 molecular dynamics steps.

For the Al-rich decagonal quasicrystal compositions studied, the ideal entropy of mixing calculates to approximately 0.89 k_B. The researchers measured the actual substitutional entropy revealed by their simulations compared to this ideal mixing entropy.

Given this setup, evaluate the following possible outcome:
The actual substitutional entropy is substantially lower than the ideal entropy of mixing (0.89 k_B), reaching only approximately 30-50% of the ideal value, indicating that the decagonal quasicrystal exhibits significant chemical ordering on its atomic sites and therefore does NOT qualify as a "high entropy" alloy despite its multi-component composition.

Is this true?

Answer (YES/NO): NO